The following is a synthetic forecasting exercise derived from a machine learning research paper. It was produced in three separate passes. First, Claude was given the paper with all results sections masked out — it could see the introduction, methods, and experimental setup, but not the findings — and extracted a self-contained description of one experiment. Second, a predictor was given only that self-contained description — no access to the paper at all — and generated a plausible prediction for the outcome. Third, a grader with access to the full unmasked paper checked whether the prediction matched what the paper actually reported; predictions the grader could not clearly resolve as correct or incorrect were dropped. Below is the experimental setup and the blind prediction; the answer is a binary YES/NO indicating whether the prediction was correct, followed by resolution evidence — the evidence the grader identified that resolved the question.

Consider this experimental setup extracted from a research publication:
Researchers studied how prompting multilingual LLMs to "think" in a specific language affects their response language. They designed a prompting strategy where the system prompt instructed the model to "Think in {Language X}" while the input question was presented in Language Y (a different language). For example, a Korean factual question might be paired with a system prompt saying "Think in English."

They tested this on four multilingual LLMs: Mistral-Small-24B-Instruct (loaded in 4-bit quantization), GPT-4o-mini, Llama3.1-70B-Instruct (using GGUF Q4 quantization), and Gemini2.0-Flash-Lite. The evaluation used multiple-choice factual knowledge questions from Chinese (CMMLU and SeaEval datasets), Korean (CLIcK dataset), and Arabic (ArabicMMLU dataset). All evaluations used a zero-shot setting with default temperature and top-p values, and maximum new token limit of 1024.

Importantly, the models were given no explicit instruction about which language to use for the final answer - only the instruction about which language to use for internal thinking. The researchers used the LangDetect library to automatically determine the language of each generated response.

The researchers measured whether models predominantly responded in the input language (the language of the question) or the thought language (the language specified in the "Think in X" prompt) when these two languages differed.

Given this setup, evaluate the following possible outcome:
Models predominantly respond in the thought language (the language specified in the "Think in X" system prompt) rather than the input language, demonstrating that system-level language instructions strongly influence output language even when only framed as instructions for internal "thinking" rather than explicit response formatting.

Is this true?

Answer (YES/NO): NO